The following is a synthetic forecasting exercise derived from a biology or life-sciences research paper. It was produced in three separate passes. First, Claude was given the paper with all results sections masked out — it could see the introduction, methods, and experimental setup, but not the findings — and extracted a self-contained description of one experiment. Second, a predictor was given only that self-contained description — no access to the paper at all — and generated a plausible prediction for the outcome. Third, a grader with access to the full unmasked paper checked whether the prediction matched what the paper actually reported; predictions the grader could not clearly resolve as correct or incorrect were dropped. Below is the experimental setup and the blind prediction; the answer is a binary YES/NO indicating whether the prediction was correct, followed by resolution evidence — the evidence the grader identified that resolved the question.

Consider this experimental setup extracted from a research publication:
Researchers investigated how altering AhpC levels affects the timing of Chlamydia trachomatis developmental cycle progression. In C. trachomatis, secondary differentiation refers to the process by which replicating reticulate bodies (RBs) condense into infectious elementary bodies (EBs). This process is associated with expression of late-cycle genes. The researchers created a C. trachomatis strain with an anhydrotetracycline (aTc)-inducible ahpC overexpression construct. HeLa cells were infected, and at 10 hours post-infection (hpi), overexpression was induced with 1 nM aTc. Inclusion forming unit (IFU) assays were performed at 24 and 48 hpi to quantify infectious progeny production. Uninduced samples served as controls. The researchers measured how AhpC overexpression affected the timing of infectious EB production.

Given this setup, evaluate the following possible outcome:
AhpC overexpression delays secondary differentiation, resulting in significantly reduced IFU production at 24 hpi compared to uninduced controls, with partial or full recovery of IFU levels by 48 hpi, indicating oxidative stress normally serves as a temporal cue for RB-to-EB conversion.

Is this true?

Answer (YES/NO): YES